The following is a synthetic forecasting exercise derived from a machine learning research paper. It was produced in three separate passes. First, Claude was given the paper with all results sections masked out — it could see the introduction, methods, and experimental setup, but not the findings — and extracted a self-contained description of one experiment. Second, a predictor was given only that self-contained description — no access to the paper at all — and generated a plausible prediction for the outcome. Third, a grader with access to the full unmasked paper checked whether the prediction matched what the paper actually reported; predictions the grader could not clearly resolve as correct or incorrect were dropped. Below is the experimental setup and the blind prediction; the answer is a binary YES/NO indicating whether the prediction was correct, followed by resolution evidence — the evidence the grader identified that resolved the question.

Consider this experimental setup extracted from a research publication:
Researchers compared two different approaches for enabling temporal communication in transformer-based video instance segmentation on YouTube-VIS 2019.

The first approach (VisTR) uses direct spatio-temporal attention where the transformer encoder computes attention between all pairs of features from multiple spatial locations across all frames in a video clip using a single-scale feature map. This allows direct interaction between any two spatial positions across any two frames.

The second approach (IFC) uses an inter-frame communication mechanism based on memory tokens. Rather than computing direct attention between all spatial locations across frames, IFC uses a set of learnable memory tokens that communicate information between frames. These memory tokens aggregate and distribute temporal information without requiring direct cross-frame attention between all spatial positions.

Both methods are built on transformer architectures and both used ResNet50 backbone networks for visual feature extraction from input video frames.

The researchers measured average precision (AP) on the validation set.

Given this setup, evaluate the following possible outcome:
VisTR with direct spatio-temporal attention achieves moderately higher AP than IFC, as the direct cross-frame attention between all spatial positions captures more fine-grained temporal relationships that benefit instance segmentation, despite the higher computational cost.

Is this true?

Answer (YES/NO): NO